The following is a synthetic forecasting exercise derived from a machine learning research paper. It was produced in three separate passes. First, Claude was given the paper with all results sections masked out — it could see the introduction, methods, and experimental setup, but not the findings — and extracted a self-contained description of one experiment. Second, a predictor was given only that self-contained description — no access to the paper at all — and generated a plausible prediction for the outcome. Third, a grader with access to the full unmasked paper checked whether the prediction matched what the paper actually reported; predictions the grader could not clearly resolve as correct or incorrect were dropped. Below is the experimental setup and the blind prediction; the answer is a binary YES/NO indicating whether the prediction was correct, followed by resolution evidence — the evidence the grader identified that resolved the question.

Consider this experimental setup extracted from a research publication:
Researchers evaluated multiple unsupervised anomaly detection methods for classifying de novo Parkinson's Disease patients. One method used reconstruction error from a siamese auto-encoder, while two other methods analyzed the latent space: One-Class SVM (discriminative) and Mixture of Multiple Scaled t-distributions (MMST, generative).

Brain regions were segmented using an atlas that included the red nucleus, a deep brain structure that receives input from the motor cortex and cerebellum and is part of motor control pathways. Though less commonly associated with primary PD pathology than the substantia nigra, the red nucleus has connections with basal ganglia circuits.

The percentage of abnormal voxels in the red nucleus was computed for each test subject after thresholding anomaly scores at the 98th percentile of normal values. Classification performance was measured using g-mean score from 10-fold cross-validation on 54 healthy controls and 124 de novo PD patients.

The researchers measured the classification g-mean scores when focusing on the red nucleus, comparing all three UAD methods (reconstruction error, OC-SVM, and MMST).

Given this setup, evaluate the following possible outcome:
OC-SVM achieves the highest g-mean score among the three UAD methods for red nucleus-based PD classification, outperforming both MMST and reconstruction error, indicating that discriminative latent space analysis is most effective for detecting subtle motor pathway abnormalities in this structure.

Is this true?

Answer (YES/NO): NO